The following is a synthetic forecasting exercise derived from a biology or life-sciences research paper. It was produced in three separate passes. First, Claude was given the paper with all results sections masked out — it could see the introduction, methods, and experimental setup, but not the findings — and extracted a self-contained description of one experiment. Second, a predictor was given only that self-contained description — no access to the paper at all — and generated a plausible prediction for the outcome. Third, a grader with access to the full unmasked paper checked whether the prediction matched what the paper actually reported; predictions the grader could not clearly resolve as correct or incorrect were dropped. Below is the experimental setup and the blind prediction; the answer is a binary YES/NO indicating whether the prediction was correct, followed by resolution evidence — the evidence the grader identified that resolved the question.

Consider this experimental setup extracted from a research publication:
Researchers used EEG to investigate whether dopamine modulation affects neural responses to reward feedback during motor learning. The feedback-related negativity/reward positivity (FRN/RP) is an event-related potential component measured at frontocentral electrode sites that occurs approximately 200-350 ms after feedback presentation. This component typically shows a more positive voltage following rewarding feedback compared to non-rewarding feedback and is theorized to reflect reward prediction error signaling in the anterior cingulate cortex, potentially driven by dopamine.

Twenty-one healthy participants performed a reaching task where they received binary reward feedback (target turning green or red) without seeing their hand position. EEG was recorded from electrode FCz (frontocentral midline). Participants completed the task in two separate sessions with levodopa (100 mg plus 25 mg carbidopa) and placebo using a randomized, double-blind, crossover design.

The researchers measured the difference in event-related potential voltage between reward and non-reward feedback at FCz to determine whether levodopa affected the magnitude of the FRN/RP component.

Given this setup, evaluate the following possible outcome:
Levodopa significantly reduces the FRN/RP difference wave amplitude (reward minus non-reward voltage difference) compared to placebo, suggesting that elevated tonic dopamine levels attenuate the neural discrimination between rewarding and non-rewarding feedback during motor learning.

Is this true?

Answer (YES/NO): NO